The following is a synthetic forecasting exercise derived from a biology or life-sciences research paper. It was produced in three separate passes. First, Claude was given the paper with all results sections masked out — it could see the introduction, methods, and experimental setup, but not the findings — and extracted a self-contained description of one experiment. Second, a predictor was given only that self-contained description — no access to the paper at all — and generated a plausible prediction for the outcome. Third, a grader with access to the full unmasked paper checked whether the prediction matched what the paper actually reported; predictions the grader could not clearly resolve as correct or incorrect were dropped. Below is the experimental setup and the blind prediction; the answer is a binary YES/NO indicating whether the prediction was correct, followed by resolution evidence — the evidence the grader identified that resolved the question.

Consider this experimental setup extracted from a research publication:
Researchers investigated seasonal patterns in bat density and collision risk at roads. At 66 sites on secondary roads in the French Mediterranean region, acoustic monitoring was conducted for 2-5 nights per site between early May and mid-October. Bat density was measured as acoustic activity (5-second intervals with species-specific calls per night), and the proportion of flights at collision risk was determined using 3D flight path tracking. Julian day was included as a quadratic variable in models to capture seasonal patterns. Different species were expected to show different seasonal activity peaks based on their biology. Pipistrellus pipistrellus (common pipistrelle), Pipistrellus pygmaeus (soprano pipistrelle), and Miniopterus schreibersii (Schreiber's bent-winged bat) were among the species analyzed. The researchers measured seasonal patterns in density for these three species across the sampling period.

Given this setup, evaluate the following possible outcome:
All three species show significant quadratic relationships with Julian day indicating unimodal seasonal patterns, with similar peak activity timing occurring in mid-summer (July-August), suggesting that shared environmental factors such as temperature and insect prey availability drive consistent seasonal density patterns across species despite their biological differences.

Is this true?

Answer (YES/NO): NO